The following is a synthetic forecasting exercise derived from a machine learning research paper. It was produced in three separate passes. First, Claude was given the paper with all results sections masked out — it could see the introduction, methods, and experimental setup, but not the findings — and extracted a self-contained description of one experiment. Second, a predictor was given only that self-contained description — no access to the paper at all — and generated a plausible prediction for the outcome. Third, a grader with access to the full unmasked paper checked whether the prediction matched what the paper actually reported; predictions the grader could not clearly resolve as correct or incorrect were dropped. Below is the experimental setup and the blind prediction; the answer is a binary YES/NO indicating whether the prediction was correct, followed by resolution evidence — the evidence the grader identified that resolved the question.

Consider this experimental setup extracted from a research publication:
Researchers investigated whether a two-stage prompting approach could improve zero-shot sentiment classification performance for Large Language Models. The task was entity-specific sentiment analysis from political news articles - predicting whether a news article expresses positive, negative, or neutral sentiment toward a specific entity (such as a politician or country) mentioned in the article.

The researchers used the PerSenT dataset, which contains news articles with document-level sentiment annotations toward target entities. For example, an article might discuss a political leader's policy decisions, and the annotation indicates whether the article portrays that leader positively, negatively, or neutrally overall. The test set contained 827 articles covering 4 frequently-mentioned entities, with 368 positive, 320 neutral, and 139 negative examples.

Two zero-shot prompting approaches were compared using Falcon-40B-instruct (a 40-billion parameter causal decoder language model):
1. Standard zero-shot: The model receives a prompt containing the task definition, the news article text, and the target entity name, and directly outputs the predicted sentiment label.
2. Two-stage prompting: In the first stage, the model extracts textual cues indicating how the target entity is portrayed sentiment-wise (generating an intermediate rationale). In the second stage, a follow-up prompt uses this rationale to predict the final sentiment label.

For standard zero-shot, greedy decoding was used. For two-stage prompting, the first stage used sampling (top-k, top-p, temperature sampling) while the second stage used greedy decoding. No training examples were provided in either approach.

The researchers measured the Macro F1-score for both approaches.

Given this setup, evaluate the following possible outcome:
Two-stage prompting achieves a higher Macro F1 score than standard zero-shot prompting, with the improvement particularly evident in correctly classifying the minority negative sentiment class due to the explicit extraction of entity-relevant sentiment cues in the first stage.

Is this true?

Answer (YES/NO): NO